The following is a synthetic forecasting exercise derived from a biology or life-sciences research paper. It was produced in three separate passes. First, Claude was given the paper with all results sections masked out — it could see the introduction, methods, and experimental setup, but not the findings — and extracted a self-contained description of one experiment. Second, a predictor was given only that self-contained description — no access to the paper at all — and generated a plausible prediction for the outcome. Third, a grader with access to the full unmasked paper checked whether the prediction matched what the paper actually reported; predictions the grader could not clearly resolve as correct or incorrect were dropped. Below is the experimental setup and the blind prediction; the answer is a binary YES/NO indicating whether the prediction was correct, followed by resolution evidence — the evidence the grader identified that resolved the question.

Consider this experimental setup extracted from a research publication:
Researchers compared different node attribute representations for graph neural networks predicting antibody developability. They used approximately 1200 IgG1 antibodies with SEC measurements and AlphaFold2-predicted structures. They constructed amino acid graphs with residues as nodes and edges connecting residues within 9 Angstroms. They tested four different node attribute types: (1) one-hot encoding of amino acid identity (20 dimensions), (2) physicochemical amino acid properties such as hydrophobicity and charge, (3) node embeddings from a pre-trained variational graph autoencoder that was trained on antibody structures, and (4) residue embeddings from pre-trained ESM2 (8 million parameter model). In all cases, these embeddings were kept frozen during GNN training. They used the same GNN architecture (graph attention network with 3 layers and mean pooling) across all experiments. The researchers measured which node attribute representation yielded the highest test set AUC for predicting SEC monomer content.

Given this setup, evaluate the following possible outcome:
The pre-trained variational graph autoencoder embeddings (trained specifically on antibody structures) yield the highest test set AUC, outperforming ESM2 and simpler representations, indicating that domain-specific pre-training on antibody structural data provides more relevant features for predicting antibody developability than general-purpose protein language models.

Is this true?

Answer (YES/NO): NO